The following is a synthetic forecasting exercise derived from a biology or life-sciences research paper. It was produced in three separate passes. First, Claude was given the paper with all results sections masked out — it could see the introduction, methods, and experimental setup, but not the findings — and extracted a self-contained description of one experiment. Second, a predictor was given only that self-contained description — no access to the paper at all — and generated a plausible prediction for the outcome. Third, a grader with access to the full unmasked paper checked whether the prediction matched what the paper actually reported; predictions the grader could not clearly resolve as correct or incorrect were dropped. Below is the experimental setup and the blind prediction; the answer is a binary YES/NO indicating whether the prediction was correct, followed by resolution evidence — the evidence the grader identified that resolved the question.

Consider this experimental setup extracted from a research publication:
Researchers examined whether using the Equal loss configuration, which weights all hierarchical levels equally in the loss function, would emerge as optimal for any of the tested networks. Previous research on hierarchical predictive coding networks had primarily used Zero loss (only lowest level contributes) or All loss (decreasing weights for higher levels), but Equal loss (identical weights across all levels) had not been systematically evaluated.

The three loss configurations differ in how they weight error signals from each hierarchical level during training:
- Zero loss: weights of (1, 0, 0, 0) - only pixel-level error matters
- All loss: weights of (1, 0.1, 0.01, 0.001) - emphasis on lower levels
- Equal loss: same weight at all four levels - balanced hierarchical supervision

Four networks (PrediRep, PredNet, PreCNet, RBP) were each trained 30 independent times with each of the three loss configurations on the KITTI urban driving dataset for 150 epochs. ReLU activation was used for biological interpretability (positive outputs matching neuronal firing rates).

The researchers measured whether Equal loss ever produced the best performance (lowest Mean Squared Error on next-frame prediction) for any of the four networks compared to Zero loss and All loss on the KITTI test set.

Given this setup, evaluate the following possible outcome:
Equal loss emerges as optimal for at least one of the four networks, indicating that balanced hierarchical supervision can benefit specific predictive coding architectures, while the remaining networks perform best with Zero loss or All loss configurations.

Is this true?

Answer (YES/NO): NO